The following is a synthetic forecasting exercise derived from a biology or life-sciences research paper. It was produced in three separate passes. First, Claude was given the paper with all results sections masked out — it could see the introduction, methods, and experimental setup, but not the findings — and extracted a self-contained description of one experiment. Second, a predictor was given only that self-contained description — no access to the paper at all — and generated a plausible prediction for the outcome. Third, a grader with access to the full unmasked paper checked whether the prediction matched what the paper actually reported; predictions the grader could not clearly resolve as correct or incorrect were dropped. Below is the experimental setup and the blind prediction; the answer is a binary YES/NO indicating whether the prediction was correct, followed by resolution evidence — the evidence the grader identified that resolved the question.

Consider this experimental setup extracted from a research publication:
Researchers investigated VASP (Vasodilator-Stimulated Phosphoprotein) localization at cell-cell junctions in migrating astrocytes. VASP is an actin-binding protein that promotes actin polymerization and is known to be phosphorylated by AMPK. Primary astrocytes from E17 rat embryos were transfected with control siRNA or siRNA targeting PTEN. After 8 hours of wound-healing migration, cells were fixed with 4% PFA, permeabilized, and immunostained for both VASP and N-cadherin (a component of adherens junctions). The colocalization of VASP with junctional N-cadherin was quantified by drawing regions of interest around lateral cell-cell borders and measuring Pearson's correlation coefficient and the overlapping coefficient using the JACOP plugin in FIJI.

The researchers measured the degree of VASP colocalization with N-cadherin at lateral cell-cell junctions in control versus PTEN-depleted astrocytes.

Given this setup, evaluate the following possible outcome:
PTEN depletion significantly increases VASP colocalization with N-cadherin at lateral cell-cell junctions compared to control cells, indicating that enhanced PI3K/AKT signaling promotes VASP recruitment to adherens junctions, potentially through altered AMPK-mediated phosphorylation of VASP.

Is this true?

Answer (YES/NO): NO